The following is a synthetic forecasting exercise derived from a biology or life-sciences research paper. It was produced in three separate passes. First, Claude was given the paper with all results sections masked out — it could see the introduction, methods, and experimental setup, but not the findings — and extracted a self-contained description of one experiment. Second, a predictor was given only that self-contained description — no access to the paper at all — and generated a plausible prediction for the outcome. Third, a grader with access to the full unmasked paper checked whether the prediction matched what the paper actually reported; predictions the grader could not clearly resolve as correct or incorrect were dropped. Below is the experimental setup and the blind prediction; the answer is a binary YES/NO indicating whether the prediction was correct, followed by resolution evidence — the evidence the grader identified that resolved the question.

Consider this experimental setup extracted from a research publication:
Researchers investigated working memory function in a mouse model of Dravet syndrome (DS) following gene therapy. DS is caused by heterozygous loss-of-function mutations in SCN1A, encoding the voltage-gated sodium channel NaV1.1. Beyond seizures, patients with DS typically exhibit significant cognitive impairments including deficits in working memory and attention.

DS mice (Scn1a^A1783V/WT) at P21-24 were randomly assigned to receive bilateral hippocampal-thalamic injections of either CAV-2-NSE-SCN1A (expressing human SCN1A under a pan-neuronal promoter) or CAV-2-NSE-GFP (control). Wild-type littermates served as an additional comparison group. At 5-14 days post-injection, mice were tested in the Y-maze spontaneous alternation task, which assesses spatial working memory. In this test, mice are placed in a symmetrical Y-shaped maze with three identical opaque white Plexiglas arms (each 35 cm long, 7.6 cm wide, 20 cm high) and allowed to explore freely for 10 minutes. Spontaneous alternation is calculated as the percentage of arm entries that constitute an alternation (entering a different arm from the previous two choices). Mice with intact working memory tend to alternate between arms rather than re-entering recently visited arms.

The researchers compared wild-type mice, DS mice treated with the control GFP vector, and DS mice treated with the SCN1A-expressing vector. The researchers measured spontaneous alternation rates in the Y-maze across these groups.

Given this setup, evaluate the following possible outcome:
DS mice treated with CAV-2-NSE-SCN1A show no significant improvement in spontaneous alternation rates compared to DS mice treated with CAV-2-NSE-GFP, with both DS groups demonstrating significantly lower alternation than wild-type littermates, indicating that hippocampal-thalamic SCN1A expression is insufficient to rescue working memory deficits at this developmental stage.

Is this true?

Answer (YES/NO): YES